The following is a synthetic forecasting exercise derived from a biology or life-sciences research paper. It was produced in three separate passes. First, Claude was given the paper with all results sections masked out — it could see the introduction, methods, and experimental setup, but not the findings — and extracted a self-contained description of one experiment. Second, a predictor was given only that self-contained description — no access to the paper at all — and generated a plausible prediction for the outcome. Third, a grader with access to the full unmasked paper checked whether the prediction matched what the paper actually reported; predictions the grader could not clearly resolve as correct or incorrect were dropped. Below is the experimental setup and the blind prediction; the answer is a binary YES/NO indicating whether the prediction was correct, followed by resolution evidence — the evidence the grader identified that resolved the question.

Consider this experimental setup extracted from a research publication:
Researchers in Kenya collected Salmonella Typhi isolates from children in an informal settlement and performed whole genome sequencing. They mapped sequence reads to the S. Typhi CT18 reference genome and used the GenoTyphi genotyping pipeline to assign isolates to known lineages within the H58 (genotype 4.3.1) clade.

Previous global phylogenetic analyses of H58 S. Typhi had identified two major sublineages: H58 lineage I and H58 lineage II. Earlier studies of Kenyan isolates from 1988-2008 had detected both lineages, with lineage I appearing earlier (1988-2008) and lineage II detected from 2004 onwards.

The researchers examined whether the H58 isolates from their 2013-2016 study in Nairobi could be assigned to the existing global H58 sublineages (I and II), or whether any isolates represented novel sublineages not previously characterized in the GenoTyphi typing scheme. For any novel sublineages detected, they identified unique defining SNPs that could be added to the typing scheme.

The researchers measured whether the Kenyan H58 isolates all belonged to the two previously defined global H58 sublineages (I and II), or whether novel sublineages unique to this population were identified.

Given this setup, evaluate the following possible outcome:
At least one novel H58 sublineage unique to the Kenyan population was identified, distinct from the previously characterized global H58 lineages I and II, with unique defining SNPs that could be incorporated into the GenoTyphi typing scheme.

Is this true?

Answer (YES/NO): YES